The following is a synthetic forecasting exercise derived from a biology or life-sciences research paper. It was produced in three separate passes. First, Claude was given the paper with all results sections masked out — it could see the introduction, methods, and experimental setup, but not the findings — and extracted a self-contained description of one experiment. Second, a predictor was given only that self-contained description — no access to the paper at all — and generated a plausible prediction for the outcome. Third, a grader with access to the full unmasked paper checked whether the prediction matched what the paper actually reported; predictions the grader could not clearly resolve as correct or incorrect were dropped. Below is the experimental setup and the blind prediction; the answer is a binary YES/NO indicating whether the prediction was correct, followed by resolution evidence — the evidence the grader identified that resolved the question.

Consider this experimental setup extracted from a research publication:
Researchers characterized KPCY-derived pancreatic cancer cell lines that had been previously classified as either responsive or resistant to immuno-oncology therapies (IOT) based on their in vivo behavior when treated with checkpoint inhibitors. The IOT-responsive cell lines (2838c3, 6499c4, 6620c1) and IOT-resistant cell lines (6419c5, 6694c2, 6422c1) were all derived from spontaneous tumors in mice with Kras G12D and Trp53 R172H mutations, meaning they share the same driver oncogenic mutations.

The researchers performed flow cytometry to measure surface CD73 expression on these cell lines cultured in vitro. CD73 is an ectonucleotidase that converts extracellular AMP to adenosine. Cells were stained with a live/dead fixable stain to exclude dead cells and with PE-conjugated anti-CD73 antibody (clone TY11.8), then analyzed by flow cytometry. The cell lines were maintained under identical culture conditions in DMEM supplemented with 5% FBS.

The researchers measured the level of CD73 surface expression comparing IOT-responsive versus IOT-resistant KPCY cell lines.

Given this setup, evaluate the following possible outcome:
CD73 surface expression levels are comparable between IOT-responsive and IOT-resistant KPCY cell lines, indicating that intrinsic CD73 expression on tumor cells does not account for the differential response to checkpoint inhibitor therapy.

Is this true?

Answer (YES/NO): YES